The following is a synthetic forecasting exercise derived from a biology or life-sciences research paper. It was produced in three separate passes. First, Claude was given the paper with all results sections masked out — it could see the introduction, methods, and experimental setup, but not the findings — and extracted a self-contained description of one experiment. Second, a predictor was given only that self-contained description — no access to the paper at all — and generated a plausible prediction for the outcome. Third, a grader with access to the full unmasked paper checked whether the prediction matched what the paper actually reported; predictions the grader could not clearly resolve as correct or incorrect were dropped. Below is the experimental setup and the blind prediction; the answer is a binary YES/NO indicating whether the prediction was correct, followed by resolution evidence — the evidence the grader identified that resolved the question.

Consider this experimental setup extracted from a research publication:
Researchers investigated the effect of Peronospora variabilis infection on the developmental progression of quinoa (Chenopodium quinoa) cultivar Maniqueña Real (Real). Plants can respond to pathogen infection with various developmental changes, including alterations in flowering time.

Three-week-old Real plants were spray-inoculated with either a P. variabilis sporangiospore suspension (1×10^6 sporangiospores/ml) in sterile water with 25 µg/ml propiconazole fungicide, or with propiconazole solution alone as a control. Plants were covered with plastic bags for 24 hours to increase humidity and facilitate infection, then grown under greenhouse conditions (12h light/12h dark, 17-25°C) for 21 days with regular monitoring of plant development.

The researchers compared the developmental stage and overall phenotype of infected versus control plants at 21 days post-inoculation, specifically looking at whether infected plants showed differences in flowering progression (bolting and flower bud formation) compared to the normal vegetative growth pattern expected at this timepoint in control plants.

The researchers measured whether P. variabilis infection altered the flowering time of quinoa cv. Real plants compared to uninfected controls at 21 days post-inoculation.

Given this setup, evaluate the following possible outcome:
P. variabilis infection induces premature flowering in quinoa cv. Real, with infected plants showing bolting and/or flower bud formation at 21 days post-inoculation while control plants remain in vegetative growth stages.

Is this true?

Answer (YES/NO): YES